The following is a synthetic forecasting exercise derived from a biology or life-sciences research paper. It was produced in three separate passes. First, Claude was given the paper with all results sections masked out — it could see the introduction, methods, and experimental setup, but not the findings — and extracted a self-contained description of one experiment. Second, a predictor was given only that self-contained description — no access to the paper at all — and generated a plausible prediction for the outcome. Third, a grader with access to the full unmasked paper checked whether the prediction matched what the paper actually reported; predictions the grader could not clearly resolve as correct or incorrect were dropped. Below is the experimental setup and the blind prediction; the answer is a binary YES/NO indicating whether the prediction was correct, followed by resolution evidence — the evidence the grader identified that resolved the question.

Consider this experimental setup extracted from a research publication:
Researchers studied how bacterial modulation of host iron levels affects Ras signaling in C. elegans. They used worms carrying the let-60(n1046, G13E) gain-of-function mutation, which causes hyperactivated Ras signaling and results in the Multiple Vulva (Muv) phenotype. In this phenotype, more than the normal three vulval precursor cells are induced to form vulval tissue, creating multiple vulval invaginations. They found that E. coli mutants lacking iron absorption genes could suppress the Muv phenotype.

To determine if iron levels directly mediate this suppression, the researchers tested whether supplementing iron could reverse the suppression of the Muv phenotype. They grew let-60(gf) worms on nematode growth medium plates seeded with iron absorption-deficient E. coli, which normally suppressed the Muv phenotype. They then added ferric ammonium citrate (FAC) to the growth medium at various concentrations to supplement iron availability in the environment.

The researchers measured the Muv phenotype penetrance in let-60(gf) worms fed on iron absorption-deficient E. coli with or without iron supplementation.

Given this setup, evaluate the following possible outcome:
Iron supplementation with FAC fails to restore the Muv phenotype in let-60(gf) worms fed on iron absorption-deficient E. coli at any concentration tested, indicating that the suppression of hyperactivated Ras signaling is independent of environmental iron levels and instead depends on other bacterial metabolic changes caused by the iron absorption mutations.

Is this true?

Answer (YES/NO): NO